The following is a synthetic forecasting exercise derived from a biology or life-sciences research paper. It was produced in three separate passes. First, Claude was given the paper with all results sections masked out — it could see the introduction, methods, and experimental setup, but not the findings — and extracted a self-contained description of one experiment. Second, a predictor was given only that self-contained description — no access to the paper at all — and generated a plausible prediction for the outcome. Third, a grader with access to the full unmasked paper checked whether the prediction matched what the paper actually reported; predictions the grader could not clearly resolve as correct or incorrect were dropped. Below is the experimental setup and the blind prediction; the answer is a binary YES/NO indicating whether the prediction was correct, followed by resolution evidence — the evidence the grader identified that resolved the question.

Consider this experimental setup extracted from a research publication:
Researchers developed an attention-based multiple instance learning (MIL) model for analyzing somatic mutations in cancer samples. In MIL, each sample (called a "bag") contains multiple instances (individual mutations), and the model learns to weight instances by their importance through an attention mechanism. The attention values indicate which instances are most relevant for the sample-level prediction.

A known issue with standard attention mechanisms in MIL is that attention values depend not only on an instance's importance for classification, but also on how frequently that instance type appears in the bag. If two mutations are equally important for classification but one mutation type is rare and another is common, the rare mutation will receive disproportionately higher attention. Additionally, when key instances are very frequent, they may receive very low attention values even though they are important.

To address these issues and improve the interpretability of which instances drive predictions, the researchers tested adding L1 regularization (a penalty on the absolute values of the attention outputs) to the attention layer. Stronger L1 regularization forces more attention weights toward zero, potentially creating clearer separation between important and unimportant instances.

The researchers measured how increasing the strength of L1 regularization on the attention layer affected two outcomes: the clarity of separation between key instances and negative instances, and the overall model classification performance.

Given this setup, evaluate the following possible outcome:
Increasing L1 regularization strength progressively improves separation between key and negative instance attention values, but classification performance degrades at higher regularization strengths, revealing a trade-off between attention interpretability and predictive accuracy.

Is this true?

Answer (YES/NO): YES